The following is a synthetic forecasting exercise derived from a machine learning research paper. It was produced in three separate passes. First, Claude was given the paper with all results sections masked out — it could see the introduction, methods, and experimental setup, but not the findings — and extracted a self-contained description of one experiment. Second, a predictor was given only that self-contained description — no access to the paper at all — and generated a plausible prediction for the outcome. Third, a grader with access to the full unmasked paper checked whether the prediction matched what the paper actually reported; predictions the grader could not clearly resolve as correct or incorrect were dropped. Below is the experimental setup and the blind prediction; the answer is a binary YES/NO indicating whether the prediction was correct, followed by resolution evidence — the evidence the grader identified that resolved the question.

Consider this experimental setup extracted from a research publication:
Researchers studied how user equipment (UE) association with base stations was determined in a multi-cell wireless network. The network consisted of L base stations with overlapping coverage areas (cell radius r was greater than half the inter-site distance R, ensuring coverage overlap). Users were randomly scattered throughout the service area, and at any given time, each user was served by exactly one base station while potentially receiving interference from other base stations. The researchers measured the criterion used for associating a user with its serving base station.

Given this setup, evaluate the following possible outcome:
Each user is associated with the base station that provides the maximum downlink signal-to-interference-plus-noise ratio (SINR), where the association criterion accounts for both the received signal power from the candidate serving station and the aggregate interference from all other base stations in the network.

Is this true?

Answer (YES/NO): NO